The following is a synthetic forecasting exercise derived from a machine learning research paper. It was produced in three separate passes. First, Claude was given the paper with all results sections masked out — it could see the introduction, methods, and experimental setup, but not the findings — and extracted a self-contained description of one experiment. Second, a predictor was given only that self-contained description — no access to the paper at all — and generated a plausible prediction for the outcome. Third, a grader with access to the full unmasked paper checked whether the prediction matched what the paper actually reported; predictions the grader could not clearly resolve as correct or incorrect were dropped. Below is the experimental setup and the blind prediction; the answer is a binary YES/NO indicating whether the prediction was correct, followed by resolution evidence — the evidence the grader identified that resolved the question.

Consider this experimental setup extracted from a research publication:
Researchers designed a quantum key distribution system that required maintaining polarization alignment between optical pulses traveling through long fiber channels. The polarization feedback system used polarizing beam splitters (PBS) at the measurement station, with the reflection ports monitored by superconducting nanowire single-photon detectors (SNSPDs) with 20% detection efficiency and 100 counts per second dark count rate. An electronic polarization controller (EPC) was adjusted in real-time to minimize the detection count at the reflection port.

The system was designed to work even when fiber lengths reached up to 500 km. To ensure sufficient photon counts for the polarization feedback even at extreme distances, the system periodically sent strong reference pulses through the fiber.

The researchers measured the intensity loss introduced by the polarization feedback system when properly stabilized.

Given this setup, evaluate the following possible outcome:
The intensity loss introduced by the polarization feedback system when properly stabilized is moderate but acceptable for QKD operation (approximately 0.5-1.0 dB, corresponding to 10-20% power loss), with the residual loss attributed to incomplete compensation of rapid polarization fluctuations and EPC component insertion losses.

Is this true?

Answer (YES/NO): NO